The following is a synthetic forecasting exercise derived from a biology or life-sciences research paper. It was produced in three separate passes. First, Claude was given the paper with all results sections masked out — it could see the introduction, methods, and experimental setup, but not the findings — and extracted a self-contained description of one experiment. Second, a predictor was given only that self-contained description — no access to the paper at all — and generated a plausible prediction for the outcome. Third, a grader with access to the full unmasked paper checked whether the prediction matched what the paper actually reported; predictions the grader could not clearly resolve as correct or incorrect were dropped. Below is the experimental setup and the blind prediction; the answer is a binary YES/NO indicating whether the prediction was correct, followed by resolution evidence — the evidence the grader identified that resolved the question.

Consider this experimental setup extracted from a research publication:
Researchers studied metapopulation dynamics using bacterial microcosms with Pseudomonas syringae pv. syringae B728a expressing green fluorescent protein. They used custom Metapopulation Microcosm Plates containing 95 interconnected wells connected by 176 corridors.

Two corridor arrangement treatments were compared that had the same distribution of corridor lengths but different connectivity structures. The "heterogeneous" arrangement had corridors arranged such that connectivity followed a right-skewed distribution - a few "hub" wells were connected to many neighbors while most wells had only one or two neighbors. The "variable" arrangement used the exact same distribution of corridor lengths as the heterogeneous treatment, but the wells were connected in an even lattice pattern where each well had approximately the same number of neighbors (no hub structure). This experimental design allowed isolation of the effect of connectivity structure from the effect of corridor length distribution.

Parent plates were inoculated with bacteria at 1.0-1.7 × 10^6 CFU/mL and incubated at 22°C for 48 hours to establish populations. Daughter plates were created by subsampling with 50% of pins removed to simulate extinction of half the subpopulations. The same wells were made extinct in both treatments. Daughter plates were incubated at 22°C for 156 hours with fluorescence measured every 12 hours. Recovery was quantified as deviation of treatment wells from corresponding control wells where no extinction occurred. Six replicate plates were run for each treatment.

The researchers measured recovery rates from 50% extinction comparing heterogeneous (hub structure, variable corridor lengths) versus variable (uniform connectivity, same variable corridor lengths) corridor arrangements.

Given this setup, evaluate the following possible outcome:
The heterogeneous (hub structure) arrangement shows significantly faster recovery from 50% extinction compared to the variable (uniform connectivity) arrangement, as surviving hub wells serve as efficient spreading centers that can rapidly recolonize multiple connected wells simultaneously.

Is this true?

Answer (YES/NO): YES